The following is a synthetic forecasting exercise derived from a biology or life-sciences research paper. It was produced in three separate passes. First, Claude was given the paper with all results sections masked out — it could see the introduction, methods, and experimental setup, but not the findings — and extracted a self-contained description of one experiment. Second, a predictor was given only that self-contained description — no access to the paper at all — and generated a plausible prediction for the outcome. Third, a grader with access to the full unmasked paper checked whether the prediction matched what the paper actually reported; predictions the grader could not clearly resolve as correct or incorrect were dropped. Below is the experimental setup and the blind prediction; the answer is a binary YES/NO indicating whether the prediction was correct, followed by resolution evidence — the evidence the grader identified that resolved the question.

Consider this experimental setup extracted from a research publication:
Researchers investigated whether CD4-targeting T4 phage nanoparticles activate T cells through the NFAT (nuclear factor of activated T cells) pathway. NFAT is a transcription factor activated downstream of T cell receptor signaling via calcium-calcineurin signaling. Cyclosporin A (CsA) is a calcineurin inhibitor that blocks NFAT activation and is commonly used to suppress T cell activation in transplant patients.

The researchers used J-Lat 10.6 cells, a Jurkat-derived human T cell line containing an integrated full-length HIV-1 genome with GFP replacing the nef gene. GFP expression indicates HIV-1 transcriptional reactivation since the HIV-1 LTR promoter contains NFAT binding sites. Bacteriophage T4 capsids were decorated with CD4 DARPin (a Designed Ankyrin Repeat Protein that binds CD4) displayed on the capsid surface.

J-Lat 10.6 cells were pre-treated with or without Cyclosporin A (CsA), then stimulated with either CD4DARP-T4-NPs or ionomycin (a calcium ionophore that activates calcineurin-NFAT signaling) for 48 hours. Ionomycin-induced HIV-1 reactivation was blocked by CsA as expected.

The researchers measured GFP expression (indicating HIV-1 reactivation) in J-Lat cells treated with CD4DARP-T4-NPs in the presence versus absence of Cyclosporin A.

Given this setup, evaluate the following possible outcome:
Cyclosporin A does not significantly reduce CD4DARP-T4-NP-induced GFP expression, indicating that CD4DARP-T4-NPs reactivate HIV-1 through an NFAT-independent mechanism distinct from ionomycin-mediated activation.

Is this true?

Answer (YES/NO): YES